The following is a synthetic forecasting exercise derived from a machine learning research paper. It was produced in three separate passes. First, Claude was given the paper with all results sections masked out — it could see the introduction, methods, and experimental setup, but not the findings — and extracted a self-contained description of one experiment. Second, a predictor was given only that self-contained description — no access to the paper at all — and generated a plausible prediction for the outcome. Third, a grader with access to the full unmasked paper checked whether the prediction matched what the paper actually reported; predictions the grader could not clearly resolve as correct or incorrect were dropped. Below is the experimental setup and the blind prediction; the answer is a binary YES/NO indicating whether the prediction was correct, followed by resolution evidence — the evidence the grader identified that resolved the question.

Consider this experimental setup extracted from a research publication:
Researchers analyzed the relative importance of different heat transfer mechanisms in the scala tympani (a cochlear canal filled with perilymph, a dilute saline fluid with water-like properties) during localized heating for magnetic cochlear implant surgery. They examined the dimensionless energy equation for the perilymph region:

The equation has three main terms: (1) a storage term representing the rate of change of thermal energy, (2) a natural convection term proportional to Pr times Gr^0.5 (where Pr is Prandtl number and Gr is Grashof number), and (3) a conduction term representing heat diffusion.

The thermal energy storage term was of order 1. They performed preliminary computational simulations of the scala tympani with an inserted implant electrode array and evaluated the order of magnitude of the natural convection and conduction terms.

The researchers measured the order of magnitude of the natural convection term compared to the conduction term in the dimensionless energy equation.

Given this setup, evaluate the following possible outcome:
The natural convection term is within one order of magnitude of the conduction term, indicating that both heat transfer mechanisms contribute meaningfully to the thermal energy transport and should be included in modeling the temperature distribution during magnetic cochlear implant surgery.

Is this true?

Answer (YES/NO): NO